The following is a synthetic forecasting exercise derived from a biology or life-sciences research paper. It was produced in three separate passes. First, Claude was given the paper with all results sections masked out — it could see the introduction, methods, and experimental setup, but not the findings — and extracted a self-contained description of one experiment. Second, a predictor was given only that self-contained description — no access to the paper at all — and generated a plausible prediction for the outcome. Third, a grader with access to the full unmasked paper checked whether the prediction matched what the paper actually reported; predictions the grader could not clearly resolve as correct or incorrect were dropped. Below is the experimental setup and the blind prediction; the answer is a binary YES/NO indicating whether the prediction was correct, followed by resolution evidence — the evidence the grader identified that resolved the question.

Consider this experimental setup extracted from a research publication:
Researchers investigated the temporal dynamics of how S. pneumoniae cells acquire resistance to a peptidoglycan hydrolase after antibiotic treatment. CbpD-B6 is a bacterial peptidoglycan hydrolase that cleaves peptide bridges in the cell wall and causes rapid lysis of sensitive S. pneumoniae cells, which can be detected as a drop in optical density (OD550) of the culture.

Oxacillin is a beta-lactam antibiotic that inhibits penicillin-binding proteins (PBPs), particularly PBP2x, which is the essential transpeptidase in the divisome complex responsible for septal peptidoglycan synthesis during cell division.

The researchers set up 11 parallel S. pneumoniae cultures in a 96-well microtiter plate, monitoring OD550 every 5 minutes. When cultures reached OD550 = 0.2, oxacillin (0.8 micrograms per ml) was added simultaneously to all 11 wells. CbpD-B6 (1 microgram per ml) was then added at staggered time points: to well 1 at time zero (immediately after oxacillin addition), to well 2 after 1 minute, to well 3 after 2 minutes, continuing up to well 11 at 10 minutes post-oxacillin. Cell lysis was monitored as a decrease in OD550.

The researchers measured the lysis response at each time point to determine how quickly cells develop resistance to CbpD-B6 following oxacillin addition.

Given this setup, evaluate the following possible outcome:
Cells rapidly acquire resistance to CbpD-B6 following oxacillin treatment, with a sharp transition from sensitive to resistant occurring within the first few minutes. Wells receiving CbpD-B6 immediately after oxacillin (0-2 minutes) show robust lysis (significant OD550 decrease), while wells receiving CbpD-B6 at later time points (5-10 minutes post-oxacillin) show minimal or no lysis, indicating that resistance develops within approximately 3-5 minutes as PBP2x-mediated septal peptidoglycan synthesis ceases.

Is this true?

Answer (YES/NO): NO